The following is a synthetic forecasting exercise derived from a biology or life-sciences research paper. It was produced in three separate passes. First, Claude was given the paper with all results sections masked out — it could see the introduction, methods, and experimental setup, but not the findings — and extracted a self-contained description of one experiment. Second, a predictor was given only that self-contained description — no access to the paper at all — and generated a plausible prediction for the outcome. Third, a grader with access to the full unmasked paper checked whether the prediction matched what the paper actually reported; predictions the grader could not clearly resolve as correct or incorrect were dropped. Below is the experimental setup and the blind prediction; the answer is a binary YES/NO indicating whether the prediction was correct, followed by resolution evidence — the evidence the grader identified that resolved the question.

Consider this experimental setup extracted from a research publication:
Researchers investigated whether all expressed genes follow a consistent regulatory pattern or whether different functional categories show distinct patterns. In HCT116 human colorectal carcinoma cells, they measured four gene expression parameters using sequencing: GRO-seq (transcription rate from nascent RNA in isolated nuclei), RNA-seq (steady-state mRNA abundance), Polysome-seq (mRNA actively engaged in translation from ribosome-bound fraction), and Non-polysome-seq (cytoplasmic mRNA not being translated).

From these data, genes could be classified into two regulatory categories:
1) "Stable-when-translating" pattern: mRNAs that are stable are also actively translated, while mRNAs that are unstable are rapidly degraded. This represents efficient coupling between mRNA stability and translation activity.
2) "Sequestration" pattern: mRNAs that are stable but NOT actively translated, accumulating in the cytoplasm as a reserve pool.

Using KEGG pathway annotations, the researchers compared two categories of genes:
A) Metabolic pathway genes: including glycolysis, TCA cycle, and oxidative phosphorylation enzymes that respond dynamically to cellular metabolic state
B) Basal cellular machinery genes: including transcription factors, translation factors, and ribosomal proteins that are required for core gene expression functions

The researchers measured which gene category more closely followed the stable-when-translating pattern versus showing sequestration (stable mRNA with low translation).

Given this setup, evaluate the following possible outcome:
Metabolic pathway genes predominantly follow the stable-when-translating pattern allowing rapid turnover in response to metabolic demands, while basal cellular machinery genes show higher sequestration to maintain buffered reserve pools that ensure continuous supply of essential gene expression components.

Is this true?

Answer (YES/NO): YES